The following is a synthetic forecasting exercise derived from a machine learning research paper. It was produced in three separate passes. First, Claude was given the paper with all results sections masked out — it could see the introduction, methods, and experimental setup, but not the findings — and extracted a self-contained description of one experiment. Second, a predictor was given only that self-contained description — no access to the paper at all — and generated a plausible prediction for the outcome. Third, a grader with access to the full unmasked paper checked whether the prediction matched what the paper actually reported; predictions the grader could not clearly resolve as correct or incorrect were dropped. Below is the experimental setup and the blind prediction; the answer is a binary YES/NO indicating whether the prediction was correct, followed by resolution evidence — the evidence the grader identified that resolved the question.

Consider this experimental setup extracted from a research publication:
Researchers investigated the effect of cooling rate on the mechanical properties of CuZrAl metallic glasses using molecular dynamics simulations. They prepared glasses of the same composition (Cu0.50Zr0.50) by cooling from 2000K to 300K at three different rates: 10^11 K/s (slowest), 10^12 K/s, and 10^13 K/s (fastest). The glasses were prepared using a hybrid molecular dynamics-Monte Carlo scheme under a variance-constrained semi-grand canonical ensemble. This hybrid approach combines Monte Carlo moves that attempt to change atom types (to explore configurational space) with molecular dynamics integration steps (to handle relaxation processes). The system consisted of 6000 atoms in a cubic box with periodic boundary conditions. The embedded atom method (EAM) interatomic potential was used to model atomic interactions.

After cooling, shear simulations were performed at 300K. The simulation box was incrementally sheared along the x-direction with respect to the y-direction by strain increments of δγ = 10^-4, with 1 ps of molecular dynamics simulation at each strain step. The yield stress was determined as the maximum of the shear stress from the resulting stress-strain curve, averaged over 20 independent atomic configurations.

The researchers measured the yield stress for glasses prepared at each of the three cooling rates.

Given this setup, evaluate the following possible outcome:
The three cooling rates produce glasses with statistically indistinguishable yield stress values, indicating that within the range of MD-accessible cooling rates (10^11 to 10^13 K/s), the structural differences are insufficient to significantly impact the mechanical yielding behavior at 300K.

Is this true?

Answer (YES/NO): NO